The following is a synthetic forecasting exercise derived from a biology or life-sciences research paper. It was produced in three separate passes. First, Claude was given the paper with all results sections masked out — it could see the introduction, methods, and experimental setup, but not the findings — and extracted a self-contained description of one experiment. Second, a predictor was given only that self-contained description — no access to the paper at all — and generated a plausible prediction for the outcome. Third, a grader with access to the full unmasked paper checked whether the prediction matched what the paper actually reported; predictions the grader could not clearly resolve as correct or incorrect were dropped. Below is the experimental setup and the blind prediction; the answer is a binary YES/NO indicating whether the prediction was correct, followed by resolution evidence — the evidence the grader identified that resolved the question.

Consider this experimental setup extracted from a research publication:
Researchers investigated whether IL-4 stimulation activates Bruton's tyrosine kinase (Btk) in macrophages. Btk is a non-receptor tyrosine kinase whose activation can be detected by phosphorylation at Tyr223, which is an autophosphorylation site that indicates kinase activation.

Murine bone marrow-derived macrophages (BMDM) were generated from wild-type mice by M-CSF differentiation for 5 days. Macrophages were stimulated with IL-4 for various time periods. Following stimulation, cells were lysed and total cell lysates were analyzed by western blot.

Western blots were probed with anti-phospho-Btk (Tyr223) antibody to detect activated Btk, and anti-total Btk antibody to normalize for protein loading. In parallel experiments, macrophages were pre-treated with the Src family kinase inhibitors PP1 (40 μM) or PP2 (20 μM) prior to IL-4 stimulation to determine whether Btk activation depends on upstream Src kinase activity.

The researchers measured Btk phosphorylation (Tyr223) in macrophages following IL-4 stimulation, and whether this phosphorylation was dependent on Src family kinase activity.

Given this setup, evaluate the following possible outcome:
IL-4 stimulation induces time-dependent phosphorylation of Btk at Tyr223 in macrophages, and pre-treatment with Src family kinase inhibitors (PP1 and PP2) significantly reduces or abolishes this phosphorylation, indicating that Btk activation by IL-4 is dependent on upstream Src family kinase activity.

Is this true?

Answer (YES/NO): NO